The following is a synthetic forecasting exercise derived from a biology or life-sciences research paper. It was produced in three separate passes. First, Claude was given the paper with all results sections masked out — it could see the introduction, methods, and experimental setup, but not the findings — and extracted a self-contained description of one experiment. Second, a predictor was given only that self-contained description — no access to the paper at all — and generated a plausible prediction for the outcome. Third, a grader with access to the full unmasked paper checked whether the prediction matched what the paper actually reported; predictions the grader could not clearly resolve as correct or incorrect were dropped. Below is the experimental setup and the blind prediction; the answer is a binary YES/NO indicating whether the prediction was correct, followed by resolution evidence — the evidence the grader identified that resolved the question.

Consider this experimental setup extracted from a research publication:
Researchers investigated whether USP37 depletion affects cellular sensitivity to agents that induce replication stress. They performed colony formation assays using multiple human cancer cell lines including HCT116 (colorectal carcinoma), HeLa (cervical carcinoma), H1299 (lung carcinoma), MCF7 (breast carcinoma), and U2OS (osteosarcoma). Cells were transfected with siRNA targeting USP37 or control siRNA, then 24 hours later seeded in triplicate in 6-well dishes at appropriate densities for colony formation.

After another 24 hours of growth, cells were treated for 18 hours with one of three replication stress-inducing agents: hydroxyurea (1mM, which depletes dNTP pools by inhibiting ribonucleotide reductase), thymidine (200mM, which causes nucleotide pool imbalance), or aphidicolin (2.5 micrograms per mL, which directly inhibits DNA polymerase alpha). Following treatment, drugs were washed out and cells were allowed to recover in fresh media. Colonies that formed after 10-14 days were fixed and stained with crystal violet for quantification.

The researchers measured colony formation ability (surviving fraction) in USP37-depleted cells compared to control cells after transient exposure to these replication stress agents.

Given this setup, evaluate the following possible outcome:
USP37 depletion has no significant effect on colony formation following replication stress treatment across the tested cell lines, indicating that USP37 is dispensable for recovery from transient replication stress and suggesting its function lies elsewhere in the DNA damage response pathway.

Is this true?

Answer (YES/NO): NO